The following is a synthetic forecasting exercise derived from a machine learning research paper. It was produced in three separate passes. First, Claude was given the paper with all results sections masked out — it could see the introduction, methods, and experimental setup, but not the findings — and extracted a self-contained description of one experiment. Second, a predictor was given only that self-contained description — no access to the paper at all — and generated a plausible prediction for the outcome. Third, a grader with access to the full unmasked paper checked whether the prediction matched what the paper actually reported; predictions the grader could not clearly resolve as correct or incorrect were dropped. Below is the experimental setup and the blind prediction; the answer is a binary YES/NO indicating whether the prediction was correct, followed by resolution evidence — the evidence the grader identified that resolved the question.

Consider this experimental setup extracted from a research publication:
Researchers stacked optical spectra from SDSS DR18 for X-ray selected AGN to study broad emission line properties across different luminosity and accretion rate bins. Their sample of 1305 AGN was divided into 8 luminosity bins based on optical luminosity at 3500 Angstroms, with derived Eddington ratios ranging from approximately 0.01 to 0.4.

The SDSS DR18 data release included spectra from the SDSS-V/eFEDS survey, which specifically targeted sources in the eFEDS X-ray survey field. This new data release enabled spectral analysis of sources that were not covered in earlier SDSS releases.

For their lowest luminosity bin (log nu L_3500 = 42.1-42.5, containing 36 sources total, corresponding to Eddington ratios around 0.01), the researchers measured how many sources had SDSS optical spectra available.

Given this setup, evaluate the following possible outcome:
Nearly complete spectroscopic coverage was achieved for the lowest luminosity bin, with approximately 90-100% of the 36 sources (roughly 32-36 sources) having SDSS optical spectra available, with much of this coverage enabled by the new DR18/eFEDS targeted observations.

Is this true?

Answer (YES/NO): NO